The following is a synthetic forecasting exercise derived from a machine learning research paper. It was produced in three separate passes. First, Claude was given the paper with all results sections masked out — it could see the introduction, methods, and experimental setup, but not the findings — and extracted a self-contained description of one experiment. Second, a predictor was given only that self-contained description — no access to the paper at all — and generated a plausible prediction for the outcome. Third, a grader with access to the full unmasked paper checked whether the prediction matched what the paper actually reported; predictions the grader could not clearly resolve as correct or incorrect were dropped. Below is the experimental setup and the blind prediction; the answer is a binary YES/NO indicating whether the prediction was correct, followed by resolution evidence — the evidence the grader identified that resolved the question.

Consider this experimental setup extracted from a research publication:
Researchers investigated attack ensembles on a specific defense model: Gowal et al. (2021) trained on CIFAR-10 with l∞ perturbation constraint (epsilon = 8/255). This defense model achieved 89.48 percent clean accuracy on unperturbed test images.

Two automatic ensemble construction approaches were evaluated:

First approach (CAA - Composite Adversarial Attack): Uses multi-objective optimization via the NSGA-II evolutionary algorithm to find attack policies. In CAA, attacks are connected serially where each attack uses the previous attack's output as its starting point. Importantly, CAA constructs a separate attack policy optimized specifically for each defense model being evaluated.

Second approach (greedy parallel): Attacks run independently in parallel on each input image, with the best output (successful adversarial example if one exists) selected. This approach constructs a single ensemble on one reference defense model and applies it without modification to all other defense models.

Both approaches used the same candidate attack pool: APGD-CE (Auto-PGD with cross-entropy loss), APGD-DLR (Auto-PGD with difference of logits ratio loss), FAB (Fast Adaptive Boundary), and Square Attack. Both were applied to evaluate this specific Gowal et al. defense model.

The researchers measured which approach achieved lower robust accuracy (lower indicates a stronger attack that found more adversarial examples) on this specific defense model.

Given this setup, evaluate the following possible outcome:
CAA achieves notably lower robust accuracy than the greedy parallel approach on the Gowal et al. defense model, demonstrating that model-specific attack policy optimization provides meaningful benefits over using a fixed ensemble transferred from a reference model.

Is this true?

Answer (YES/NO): NO